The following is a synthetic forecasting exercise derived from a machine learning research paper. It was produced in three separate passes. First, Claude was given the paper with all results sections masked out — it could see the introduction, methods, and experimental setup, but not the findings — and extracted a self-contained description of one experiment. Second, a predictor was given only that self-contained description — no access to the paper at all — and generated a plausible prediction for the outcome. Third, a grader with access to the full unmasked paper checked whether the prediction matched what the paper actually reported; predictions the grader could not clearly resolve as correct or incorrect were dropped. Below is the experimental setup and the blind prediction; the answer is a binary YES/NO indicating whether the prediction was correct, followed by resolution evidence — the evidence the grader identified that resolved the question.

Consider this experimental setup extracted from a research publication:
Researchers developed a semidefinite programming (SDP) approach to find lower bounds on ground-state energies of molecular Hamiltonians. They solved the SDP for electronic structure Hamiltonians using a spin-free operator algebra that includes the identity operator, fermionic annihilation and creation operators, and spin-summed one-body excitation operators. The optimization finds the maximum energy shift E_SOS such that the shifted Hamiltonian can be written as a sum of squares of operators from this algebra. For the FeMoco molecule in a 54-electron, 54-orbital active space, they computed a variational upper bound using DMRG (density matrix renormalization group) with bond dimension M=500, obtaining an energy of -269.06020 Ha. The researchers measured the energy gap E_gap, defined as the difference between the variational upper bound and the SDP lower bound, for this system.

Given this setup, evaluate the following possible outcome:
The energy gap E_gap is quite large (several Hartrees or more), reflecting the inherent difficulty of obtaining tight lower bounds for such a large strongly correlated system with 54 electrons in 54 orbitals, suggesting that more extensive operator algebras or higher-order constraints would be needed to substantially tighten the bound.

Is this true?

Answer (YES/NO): YES